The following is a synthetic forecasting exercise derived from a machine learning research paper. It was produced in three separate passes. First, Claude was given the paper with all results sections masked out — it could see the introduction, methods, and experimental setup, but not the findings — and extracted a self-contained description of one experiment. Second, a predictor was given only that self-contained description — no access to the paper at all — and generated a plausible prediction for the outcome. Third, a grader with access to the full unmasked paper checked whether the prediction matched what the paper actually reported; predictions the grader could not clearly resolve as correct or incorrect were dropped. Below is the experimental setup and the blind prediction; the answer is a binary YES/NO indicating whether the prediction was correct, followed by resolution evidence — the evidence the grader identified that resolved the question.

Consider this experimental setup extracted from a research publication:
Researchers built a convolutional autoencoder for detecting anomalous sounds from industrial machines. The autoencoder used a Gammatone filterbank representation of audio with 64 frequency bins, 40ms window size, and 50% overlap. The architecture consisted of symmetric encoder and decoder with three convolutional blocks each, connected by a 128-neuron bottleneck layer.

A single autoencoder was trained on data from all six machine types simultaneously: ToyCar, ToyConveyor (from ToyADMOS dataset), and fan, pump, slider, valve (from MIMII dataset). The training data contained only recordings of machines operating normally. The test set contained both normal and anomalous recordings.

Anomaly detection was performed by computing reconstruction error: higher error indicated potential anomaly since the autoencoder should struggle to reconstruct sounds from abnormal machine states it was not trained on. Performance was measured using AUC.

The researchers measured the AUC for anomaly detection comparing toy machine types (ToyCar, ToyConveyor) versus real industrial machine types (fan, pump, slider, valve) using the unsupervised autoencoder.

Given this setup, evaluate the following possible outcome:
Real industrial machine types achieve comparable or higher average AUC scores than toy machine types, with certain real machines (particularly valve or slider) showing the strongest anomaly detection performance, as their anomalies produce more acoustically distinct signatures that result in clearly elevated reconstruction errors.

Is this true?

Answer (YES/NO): NO